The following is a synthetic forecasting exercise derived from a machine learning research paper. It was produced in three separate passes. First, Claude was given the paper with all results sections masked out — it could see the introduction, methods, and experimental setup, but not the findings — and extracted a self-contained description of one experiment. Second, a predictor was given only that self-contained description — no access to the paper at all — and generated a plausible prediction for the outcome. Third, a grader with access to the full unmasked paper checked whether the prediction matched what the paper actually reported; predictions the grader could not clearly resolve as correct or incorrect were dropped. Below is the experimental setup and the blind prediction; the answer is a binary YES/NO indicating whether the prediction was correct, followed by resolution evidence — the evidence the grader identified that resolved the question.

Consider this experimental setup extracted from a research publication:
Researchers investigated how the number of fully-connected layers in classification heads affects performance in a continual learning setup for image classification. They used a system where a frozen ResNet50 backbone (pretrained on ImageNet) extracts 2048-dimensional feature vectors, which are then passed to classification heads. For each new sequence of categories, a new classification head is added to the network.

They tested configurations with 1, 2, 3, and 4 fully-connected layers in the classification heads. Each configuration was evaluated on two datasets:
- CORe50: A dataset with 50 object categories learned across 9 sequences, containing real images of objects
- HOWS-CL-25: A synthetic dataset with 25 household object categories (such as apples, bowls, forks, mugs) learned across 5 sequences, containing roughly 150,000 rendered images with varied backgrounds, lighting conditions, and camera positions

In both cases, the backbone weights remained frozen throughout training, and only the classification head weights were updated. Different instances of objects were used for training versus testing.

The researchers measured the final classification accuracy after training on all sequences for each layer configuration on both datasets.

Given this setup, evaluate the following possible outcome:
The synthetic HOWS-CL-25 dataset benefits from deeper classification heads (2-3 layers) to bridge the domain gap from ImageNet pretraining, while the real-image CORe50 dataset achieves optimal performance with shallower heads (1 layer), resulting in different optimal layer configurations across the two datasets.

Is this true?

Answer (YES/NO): NO